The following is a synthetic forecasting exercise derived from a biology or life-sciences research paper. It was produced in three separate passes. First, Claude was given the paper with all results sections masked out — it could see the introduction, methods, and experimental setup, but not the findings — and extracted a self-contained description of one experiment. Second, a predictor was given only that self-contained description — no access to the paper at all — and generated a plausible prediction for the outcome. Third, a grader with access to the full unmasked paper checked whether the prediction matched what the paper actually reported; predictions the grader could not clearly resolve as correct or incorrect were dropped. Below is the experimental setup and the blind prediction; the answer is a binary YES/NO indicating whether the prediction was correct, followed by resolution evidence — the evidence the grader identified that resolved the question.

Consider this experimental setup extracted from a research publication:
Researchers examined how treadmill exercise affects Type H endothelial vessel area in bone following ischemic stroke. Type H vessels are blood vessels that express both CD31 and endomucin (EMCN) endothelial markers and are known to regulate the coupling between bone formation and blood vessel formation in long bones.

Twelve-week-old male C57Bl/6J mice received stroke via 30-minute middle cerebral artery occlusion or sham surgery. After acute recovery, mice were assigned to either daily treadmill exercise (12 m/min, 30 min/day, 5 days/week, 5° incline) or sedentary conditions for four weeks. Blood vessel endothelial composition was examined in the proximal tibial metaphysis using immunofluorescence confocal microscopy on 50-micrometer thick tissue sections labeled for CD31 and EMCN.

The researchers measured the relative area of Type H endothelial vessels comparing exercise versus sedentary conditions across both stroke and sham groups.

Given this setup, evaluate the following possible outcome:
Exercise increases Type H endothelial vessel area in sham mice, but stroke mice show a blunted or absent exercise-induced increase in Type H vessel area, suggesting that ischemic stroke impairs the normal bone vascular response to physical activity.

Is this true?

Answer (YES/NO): NO